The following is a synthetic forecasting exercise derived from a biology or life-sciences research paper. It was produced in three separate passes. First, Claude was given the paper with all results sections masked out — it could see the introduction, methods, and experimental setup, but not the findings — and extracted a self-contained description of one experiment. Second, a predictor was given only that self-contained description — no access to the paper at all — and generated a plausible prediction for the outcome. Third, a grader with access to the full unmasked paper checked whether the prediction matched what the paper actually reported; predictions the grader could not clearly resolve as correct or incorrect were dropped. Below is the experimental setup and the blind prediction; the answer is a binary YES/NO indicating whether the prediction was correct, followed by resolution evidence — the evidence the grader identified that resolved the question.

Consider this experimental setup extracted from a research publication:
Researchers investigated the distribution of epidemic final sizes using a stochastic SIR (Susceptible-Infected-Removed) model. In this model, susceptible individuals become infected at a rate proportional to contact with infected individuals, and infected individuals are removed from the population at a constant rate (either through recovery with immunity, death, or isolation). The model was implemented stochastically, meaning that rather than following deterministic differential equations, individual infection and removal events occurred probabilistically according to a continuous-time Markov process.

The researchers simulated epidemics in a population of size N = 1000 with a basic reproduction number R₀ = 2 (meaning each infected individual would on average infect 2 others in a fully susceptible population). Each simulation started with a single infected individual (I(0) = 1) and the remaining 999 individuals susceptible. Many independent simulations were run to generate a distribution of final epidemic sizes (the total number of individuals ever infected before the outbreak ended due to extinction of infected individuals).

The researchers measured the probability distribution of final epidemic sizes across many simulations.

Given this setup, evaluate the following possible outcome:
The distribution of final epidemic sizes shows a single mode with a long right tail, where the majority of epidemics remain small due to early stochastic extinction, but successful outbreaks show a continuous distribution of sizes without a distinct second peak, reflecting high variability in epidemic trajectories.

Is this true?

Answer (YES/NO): NO